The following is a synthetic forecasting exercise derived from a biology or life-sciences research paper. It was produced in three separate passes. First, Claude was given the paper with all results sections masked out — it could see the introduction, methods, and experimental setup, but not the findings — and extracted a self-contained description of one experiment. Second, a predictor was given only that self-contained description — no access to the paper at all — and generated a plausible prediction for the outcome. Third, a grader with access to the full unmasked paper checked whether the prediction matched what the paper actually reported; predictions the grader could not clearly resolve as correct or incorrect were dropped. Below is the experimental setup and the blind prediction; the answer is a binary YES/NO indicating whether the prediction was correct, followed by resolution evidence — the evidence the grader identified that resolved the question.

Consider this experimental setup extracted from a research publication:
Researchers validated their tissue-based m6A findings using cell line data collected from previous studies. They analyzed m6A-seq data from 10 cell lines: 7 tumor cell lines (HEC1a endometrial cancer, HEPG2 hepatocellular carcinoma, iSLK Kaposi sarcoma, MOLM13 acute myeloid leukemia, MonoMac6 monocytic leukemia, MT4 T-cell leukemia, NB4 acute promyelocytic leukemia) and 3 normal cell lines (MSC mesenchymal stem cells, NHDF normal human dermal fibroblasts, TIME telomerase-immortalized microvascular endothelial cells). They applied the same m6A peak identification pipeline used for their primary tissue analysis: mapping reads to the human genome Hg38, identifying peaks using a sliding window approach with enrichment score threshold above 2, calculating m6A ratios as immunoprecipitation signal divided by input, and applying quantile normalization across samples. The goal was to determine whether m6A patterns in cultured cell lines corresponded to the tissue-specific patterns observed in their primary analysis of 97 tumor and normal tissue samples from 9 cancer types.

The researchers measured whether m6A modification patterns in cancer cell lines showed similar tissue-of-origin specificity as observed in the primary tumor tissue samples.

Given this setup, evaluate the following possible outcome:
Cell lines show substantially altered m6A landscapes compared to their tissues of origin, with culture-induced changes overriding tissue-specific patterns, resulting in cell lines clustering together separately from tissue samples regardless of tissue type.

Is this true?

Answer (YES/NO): NO